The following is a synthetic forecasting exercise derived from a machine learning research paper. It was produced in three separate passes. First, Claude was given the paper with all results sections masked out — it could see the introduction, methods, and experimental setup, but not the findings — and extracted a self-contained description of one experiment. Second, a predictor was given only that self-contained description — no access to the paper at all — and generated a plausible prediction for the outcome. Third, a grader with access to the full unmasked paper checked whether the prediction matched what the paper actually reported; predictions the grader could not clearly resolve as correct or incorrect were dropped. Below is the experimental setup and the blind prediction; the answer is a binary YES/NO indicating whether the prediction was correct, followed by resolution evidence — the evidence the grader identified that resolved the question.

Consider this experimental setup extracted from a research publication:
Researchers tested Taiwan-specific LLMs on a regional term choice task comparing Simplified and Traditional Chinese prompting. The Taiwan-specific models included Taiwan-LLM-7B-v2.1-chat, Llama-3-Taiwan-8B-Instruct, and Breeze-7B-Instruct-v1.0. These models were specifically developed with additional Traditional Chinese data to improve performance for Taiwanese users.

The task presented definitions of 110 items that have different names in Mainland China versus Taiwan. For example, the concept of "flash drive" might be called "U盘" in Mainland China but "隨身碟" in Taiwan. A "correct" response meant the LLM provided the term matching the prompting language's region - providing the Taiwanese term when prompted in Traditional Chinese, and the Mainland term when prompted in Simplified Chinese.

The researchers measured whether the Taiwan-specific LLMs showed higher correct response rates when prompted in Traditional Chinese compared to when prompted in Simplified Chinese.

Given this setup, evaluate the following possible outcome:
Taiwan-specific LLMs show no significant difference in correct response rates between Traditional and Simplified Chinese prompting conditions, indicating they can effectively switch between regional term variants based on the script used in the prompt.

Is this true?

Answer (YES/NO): NO